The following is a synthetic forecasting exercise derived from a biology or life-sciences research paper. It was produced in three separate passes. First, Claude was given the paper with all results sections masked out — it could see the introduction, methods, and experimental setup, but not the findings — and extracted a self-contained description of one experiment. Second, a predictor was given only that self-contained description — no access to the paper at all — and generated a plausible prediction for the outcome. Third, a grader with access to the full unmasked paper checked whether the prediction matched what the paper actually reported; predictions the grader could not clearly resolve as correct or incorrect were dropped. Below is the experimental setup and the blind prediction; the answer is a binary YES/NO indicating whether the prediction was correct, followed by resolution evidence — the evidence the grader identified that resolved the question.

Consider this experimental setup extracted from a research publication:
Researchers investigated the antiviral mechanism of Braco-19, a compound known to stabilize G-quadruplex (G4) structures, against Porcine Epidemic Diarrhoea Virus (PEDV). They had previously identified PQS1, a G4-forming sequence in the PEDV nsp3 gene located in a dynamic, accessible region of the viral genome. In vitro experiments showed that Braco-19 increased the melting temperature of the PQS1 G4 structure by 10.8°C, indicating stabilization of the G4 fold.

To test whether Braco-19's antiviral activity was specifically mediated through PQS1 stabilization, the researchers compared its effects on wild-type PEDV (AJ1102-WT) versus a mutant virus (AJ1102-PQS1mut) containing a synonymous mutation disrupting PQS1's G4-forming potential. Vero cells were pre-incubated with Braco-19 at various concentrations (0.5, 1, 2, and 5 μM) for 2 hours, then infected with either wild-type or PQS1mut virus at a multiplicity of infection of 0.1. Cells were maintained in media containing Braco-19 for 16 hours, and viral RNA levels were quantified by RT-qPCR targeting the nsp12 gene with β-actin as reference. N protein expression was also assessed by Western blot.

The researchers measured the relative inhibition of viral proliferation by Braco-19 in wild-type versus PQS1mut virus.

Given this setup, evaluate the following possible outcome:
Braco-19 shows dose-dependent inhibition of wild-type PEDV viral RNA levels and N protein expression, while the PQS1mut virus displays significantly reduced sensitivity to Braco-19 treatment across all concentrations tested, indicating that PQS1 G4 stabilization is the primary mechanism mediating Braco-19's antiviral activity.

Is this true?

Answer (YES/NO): YES